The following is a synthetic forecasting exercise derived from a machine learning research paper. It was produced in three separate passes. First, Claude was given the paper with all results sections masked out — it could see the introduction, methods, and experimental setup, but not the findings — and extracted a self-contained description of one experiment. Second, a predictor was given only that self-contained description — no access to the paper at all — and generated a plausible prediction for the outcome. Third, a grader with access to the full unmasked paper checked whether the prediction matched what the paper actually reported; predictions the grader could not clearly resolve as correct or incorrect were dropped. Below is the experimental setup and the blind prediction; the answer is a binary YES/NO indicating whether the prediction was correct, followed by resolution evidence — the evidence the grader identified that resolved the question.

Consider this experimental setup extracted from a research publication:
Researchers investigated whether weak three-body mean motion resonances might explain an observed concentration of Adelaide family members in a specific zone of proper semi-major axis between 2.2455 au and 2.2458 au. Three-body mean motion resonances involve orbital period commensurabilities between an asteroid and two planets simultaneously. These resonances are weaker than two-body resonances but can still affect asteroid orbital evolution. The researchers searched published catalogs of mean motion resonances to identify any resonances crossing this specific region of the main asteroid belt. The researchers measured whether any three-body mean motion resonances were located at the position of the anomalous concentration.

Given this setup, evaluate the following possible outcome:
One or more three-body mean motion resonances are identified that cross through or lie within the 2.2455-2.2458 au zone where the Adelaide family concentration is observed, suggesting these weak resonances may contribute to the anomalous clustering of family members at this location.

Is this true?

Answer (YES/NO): YES